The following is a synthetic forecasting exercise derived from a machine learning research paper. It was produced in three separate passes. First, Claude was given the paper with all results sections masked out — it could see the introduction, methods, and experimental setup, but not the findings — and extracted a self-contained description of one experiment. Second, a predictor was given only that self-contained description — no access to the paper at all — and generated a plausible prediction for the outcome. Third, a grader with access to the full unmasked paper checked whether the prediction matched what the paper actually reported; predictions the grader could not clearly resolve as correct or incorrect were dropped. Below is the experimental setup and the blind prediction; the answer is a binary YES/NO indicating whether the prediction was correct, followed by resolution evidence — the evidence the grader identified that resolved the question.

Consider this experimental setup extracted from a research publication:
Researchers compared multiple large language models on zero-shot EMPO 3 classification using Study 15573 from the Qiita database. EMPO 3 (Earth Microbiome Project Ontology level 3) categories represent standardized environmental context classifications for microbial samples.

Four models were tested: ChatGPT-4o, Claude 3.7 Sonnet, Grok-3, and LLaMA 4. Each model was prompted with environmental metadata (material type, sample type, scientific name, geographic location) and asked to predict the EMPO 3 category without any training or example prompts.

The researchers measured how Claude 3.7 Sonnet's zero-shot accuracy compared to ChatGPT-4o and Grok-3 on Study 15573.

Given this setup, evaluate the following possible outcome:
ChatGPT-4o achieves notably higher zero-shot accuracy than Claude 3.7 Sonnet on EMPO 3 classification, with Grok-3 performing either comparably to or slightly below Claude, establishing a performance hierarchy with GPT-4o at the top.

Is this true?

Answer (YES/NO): NO